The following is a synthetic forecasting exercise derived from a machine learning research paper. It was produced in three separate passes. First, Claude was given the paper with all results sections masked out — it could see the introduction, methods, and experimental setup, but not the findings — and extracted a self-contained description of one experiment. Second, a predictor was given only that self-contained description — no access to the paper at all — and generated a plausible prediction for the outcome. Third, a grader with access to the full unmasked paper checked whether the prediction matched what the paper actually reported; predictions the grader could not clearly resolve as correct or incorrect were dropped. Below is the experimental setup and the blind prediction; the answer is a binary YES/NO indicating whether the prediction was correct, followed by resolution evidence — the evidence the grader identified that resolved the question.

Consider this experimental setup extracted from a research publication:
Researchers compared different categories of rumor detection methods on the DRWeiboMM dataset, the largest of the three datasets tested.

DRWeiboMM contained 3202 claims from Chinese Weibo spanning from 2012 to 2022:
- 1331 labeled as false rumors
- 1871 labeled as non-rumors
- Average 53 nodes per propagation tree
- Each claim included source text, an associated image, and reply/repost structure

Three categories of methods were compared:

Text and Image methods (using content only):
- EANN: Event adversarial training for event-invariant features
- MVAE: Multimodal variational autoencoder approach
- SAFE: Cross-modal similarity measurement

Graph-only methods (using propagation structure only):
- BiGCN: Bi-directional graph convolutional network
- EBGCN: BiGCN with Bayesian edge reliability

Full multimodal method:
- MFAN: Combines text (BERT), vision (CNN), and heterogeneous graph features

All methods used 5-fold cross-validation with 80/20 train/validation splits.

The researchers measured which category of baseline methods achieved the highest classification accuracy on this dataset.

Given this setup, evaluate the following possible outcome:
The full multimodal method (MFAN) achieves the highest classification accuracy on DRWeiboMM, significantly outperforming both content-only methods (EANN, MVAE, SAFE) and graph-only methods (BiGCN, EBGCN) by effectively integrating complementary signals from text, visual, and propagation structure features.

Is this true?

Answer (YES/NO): YES